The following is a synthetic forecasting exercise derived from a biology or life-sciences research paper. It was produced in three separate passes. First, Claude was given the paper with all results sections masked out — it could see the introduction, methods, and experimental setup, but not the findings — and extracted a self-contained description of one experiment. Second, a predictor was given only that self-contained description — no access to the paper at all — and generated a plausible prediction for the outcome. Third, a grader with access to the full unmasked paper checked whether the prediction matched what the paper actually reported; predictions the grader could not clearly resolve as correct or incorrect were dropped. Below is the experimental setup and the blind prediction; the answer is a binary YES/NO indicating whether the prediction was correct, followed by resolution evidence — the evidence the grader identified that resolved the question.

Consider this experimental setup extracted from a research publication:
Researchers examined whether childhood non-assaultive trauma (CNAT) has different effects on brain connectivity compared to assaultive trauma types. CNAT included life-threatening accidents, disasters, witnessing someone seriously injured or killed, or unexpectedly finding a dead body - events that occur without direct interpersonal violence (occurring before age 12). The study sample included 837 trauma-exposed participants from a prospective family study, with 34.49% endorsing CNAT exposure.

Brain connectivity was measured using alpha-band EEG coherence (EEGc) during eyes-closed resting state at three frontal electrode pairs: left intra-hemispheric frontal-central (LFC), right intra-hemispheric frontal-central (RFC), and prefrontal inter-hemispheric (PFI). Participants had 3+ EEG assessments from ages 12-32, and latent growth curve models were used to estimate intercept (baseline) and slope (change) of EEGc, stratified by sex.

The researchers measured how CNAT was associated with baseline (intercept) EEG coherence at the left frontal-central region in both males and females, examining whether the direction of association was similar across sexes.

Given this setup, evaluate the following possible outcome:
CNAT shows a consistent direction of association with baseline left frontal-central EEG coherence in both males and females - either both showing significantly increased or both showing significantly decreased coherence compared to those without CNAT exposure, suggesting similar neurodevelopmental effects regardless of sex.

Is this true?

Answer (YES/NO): YES